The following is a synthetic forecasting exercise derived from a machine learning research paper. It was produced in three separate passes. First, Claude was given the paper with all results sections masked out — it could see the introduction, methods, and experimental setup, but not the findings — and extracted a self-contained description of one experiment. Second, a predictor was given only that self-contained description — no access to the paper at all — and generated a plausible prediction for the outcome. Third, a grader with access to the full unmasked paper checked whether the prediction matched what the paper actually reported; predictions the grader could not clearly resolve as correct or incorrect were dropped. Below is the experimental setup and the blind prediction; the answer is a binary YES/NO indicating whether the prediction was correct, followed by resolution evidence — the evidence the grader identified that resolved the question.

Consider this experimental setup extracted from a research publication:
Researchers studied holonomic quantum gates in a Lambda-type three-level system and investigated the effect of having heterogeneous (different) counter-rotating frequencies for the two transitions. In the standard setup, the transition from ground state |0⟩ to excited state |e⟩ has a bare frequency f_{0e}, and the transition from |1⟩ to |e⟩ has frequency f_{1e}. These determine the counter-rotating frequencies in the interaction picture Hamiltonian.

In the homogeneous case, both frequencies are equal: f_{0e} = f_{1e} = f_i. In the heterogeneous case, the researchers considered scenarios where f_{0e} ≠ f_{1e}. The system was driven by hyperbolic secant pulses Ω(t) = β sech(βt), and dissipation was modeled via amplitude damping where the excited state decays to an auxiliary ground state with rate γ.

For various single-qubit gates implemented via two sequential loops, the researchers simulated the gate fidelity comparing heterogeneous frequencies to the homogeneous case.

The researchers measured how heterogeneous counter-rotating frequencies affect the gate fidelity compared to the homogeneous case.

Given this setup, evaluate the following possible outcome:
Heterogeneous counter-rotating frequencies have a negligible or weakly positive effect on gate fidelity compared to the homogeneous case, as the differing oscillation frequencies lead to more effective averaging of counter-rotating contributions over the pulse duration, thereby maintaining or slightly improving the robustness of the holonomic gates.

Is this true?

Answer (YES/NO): YES